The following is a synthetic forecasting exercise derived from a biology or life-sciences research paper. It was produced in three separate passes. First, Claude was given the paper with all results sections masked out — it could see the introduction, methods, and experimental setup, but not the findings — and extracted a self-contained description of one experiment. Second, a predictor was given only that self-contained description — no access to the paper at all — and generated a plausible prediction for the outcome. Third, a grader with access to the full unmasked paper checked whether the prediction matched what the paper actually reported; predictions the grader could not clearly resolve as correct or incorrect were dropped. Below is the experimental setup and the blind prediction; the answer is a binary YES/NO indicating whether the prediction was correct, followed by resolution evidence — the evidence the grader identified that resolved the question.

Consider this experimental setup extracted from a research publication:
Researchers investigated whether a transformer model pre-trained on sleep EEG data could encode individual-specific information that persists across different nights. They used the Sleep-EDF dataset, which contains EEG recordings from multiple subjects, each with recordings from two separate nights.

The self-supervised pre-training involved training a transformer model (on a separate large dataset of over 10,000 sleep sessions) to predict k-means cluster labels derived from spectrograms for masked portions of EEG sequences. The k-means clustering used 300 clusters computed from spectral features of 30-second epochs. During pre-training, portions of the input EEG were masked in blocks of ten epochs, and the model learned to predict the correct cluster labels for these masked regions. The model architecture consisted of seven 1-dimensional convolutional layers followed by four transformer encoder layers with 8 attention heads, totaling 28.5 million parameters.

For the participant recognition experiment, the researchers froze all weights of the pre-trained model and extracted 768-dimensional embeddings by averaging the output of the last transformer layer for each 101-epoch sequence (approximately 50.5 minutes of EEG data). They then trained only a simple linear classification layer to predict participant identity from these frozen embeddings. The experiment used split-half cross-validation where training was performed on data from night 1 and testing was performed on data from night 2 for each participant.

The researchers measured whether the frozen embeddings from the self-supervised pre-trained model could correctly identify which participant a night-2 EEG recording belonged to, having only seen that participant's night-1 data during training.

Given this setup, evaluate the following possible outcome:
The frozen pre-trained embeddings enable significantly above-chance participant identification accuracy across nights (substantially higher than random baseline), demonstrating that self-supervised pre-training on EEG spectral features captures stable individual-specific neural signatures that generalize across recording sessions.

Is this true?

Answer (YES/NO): YES